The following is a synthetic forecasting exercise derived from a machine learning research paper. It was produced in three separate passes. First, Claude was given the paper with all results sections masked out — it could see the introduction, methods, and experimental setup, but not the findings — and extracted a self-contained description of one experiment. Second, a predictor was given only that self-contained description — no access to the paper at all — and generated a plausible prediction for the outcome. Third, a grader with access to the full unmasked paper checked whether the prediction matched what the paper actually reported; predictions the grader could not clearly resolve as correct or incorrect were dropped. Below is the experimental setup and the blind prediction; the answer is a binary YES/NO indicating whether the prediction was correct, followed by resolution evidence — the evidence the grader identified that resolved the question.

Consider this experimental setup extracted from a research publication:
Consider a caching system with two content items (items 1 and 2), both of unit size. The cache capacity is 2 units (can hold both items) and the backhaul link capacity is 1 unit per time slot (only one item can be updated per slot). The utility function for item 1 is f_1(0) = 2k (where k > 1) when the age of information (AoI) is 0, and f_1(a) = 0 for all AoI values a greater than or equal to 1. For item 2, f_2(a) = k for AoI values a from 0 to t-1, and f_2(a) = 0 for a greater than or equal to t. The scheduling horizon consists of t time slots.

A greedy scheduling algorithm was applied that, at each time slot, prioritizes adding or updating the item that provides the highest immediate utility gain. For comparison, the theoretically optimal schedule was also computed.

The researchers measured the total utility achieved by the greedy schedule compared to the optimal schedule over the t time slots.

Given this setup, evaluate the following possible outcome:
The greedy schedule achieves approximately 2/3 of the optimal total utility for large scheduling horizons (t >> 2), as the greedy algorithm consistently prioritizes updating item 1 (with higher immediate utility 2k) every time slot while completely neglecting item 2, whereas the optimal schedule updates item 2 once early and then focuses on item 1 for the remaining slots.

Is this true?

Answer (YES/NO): YES